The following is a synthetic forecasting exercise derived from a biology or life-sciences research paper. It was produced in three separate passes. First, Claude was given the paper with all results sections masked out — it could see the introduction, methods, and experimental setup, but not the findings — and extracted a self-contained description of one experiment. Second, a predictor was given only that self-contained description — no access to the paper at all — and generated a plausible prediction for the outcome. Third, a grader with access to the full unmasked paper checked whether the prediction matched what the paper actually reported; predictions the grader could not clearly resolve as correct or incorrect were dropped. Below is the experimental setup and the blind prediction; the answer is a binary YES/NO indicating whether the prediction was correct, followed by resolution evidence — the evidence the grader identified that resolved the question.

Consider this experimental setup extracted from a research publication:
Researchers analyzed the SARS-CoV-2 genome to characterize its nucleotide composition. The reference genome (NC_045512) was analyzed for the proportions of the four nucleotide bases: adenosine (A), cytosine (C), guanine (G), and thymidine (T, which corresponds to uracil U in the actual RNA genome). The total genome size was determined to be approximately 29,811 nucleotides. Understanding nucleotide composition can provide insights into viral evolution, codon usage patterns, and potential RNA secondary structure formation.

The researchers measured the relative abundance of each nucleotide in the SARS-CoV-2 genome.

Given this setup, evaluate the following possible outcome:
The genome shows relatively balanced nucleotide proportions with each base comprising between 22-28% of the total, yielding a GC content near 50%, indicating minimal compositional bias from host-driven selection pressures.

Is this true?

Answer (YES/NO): NO